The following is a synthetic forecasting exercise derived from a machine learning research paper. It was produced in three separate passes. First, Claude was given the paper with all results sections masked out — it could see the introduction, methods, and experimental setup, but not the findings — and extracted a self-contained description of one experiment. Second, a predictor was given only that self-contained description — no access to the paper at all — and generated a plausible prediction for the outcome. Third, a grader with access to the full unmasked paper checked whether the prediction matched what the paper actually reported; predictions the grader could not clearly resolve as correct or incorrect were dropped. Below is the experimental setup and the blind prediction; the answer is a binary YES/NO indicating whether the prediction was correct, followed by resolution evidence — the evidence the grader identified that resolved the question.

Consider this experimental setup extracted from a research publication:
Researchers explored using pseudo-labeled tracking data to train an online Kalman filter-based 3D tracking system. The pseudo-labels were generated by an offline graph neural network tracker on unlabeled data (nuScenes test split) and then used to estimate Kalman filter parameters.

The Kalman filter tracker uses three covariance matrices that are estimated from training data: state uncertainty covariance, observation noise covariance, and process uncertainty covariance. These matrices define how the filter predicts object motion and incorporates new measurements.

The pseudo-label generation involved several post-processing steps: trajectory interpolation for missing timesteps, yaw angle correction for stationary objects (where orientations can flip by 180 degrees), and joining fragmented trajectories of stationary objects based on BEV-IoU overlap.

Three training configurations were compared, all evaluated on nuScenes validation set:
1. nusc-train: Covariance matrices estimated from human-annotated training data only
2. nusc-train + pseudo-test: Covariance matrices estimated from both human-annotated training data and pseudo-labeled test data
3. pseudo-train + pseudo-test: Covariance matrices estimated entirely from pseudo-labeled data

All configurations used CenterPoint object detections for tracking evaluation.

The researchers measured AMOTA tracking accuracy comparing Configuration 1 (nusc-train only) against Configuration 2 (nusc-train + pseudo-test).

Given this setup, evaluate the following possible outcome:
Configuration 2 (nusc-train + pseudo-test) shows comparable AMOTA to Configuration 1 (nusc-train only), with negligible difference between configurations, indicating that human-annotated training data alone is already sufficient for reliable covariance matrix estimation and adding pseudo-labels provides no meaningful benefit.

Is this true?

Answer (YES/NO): NO